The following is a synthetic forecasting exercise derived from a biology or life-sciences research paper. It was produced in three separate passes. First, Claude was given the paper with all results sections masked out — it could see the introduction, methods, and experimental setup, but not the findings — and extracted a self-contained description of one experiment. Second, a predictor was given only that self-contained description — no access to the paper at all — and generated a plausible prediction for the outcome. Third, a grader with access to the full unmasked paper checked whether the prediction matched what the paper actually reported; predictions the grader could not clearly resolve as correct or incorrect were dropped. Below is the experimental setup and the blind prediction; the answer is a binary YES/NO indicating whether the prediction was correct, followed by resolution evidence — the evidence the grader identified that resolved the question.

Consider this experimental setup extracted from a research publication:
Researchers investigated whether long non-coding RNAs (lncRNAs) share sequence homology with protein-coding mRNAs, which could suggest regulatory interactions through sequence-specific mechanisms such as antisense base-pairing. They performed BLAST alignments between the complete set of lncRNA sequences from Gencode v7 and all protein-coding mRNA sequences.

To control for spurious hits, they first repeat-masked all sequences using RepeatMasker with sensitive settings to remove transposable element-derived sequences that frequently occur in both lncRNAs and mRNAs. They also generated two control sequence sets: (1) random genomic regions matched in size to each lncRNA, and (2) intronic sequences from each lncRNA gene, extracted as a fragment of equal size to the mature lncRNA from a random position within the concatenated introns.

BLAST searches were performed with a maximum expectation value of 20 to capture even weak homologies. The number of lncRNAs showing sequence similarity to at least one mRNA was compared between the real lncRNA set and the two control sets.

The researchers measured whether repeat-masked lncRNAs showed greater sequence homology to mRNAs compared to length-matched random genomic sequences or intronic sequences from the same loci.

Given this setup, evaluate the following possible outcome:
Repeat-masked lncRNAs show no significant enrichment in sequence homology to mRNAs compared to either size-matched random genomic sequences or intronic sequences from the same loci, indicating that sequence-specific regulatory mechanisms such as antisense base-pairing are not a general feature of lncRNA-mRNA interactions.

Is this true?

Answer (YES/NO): NO